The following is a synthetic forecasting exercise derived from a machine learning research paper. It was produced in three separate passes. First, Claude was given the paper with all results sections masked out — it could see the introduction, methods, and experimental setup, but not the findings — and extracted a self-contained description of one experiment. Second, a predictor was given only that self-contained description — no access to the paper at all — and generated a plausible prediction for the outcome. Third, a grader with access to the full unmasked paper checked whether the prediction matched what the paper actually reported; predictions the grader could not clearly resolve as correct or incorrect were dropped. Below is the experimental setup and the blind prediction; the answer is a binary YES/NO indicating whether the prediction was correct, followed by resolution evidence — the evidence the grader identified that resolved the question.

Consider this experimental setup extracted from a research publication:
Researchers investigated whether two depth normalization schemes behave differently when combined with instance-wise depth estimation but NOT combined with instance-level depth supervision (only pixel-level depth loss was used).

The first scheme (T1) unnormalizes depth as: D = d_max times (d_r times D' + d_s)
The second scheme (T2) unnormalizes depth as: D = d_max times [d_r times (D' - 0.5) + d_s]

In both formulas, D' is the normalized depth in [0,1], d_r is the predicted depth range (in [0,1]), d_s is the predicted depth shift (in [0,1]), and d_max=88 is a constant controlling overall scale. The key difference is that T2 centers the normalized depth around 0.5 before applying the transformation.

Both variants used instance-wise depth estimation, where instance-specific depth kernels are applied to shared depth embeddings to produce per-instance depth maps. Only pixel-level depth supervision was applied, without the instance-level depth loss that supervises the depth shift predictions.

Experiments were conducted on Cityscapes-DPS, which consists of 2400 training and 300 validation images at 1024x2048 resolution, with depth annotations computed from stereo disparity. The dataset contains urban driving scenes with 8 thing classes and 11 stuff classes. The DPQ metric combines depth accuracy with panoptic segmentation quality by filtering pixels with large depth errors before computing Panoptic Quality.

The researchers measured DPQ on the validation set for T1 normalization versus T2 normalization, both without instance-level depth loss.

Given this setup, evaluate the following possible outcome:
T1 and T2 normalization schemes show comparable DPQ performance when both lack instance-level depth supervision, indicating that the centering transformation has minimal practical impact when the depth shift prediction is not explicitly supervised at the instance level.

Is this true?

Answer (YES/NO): YES